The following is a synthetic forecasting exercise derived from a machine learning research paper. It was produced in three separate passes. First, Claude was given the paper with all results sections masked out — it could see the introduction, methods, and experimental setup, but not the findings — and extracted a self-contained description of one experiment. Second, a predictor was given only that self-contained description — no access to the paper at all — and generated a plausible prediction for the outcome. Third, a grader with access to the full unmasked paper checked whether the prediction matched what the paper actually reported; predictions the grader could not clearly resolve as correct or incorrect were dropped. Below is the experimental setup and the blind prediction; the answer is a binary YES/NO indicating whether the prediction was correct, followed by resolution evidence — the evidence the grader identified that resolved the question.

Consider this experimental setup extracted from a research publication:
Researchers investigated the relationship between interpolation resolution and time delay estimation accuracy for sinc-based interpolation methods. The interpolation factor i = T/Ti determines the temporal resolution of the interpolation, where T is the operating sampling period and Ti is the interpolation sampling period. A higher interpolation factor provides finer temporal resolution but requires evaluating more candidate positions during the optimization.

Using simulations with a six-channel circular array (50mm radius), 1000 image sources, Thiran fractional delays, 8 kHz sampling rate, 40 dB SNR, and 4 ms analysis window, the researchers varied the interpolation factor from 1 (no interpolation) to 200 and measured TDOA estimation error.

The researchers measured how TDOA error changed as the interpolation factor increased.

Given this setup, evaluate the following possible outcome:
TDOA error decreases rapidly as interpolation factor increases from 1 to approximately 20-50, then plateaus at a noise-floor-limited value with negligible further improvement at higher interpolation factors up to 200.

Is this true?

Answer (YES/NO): NO